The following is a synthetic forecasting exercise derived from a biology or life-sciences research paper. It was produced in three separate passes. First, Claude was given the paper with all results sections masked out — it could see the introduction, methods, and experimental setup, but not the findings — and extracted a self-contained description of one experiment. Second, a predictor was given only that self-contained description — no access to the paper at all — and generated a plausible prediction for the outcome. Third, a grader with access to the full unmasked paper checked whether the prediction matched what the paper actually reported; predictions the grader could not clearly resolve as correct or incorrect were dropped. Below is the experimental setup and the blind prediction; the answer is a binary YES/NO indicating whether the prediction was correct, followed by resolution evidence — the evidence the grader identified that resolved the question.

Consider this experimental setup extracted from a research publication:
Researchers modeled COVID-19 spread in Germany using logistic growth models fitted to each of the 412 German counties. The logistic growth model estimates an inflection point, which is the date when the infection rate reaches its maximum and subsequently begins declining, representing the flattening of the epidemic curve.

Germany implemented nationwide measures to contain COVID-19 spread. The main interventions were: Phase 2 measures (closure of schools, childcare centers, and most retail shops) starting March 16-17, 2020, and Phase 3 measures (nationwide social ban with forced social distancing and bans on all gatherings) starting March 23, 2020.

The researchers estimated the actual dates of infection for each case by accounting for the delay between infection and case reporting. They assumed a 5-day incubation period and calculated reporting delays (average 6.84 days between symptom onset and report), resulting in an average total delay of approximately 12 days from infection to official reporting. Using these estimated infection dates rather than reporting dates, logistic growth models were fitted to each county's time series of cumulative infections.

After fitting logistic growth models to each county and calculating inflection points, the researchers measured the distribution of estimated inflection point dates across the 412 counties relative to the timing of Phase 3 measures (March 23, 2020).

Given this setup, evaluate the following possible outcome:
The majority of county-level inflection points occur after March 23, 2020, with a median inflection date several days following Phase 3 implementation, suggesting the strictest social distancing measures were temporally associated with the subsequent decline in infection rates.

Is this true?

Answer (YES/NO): NO